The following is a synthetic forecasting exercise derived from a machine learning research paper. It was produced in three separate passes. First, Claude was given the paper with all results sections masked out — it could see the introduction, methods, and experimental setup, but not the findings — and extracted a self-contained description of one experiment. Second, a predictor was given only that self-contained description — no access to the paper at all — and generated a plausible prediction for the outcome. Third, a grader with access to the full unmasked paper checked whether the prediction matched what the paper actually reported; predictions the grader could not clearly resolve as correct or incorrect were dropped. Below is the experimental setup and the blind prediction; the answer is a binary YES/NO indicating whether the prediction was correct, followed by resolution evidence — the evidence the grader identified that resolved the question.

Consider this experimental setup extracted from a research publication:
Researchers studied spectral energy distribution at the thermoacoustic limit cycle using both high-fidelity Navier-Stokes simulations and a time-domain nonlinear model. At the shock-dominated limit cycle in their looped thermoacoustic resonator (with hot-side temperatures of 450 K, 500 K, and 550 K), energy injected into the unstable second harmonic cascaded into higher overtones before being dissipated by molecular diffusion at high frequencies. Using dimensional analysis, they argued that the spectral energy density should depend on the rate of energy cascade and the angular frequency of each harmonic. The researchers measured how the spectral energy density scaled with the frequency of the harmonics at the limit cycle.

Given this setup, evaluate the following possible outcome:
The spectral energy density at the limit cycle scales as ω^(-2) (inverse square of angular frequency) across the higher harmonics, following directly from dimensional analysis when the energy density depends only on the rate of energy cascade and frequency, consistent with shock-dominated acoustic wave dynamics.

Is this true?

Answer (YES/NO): NO